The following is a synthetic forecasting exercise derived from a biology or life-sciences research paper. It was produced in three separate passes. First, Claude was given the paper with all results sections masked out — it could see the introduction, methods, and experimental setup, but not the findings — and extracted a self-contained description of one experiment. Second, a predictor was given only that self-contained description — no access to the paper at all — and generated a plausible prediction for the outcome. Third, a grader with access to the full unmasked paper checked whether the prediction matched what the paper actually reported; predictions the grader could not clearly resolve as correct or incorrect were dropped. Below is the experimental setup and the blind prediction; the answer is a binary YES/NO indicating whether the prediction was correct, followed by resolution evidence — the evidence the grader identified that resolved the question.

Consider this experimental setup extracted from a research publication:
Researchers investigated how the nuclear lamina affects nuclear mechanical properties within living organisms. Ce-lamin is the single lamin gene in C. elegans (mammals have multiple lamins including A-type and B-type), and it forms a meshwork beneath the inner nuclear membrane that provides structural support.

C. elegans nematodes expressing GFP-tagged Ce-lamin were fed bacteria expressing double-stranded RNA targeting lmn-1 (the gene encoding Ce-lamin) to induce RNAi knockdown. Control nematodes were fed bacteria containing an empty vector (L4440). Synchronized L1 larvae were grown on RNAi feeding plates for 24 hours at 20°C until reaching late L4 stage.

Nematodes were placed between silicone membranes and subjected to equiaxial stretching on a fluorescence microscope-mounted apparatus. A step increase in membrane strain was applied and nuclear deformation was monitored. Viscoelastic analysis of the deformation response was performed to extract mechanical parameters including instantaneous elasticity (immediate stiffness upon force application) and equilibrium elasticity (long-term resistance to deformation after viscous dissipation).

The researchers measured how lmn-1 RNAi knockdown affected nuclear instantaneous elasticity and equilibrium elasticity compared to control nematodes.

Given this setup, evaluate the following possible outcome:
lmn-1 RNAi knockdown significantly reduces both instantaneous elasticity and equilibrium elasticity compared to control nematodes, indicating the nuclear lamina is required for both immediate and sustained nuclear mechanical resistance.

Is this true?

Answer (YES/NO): NO